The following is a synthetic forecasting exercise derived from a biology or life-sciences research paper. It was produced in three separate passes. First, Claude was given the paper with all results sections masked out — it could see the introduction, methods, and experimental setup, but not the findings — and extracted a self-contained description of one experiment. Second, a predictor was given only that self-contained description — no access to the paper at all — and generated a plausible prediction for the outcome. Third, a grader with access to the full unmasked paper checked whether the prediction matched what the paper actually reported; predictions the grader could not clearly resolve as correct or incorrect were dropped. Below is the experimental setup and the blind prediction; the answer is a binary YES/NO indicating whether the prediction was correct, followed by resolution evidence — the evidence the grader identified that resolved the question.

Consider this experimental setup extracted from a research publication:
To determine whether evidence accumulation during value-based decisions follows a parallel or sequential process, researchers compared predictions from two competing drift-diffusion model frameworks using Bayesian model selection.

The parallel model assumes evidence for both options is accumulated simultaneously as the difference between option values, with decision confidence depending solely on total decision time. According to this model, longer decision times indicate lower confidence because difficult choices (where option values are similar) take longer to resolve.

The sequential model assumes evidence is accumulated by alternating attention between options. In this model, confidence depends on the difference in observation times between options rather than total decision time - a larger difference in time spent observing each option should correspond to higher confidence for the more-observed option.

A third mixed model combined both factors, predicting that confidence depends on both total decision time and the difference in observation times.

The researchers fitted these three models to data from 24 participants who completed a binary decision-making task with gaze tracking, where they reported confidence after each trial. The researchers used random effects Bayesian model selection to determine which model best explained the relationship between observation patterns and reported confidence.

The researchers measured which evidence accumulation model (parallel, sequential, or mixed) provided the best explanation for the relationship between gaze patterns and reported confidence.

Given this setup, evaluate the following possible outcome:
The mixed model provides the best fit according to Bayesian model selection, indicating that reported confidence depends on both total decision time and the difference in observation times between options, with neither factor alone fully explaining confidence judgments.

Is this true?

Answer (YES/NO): YES